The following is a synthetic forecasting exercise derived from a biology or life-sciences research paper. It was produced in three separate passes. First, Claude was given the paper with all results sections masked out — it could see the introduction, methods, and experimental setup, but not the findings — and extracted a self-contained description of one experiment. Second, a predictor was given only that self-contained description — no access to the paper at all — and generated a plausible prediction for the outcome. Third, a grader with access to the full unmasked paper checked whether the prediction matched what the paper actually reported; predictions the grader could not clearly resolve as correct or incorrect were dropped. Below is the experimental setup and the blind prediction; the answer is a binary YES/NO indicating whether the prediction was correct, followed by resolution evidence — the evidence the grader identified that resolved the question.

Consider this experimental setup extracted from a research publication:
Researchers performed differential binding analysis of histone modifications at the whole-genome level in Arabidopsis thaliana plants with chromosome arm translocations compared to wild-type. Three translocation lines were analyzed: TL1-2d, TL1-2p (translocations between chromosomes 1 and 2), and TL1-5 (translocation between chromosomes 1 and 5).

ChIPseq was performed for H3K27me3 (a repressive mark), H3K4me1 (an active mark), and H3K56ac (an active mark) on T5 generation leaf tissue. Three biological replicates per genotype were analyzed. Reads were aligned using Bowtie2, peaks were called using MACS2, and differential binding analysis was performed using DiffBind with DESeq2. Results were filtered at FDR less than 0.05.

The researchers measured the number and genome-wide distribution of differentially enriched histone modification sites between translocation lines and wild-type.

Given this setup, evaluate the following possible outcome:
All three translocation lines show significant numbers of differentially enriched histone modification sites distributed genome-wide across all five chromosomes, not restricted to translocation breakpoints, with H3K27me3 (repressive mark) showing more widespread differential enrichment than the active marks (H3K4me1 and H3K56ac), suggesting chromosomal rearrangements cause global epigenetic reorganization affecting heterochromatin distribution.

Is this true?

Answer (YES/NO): NO